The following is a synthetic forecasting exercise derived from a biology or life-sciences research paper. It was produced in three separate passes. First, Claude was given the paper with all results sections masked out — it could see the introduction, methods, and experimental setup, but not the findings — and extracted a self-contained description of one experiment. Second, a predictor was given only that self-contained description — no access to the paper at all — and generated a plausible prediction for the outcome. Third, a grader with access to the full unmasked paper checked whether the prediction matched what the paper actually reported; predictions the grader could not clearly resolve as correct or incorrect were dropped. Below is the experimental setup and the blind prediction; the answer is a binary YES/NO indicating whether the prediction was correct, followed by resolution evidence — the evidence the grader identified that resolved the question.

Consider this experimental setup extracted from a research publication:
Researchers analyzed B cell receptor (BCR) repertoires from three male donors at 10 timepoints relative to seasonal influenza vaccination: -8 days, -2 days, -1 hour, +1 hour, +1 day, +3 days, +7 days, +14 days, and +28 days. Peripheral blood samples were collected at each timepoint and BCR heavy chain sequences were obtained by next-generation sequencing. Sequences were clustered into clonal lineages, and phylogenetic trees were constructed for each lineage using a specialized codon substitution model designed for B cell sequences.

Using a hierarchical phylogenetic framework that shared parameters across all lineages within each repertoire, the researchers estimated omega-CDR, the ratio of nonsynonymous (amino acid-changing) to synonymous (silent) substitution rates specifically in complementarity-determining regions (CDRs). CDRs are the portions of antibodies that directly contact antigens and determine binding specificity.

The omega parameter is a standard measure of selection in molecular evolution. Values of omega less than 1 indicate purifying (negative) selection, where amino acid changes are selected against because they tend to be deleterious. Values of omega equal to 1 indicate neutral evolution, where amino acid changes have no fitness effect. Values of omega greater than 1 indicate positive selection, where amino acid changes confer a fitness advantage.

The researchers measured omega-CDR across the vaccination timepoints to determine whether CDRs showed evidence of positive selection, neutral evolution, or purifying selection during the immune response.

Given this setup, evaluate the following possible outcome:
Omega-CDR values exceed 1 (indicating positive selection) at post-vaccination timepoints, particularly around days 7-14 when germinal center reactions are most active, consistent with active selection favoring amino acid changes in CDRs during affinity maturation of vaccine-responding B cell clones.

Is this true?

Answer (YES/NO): NO